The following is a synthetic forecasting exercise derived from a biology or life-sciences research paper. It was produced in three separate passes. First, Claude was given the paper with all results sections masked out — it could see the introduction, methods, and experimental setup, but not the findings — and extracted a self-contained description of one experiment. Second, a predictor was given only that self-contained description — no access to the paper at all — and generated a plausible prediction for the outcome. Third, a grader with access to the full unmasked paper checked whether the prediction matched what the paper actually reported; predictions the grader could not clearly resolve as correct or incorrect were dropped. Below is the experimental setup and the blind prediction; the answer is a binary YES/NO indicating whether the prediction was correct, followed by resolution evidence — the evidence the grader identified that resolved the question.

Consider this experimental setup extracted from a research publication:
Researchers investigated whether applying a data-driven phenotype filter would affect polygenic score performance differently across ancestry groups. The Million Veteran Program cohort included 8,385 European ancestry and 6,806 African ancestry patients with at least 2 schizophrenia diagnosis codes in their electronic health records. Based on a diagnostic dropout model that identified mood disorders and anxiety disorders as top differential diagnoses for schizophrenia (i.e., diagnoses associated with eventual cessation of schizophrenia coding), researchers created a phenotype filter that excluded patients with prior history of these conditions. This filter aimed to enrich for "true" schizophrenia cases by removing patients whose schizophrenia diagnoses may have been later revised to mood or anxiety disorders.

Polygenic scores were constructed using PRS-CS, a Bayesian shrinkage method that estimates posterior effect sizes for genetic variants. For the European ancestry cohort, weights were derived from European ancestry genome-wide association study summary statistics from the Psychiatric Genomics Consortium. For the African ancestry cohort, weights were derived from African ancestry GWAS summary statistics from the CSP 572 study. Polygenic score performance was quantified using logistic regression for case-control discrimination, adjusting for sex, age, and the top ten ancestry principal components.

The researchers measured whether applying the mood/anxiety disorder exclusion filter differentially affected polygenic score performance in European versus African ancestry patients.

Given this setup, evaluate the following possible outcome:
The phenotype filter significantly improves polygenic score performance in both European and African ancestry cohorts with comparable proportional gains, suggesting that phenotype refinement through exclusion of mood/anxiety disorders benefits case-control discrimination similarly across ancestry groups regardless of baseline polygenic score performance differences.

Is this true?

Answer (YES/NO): NO